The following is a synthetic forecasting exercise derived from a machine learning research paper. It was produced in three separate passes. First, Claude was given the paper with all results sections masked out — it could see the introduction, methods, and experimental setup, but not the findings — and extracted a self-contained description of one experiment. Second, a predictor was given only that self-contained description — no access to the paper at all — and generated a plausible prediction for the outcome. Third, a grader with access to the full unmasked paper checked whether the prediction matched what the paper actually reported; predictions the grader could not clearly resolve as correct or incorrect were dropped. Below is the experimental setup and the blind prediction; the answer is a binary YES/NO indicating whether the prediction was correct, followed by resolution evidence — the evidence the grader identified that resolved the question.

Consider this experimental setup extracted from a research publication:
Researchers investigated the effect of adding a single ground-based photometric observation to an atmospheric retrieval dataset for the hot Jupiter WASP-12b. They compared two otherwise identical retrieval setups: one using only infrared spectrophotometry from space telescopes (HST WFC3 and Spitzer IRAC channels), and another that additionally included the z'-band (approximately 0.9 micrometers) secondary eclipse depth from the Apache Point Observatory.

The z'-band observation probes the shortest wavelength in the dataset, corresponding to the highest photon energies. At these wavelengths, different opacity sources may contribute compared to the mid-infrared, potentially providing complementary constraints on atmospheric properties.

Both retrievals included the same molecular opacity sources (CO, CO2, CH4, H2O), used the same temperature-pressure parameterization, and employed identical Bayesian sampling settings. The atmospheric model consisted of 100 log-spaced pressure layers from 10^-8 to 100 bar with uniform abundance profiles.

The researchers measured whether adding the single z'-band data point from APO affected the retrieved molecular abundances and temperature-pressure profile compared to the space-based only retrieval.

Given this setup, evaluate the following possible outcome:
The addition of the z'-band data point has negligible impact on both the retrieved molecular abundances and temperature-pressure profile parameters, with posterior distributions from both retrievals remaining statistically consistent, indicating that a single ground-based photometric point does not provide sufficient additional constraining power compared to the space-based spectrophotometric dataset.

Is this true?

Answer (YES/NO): NO